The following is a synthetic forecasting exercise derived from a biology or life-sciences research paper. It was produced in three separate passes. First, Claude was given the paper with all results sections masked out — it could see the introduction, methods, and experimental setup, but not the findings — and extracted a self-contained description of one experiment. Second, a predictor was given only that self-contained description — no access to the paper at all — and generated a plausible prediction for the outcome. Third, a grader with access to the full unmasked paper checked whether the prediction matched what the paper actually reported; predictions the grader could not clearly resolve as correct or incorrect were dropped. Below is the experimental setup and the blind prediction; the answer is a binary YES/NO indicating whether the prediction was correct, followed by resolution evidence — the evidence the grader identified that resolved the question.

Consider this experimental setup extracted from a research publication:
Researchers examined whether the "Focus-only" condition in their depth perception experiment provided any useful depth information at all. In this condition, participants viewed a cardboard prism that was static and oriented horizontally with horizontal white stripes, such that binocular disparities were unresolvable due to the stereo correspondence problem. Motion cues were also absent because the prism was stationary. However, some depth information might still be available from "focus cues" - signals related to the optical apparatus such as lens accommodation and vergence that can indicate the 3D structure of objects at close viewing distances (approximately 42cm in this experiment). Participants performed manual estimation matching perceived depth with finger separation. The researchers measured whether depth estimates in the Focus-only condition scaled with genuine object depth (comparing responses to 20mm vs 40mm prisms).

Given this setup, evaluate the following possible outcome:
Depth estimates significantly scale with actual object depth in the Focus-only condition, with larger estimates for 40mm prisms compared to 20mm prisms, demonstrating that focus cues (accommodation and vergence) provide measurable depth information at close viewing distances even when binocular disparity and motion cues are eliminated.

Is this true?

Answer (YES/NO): YES